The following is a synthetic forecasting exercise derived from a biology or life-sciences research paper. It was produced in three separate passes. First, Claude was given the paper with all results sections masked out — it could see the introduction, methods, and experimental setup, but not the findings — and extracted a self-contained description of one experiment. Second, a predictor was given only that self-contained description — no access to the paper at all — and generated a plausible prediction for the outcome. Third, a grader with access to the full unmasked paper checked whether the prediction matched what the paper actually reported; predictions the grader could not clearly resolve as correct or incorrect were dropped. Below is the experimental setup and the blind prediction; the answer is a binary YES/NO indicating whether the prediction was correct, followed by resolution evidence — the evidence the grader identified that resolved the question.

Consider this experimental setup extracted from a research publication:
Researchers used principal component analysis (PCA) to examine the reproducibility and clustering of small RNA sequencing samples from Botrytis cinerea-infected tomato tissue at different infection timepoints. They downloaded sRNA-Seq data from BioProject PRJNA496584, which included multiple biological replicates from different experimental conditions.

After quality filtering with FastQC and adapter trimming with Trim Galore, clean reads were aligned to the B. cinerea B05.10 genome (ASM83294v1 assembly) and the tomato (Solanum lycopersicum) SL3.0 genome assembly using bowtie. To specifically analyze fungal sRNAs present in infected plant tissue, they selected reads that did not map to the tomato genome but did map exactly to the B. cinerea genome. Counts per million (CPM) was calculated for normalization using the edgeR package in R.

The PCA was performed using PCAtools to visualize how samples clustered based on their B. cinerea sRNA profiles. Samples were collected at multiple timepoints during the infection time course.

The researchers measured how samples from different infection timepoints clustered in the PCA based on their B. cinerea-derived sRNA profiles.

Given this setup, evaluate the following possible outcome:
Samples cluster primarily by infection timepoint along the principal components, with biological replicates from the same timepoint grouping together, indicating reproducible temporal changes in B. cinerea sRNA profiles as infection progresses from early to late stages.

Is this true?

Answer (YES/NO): NO